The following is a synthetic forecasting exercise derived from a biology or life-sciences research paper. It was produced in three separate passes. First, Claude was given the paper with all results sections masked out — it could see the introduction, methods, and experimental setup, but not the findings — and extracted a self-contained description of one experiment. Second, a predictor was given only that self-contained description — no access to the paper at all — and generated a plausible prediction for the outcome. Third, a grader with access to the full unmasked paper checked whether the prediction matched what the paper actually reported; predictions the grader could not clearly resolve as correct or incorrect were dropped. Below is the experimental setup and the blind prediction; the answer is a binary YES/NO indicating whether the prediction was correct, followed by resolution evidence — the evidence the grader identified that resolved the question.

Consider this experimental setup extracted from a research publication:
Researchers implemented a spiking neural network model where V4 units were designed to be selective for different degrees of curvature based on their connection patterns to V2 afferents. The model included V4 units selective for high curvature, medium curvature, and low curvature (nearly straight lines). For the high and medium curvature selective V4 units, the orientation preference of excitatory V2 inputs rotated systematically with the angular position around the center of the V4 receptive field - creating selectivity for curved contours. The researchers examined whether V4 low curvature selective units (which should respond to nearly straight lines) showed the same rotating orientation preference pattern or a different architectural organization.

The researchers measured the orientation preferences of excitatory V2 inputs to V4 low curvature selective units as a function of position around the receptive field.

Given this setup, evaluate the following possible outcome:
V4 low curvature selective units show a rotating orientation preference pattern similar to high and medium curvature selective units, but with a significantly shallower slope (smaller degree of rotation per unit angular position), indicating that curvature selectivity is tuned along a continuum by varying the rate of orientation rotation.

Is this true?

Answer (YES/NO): NO